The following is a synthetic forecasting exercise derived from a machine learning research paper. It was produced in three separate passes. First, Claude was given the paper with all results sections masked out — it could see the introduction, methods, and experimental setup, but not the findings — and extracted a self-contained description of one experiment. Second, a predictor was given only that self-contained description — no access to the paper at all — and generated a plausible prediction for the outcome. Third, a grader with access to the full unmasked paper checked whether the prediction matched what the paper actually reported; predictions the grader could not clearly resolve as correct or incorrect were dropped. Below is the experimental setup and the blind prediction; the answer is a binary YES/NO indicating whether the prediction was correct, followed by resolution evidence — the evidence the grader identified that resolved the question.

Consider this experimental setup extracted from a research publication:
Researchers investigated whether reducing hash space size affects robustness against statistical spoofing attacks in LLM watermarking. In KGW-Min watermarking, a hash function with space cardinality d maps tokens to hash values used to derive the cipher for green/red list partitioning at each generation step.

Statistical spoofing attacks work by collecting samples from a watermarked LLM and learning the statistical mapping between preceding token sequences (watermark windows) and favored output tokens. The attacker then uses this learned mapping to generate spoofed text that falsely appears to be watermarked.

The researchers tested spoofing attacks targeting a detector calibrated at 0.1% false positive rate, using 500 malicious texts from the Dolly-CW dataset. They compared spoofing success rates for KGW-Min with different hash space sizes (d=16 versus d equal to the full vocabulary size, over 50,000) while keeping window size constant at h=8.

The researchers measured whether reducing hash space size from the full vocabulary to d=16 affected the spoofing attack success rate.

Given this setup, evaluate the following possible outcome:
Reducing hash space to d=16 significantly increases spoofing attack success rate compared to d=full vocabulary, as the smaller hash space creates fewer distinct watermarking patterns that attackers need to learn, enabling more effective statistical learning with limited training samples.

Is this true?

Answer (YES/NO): NO